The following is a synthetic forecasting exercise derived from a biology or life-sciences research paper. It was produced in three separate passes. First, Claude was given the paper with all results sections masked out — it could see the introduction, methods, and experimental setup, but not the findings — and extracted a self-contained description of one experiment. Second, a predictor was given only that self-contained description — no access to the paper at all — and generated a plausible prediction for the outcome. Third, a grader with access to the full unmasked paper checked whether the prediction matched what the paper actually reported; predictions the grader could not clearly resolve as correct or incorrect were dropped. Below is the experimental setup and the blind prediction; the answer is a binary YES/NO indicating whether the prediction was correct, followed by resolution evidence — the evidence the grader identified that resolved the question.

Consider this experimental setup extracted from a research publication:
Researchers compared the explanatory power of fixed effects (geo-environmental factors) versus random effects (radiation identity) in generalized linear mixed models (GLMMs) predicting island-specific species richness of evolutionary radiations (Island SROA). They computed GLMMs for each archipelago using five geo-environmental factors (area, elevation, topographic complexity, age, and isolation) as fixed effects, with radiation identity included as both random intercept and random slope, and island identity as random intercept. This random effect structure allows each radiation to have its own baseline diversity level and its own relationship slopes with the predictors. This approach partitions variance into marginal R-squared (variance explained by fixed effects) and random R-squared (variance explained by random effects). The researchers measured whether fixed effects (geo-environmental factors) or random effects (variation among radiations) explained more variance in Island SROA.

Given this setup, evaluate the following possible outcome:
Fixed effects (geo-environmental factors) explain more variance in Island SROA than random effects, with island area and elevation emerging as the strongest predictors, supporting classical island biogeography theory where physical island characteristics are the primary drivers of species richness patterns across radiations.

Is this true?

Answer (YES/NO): NO